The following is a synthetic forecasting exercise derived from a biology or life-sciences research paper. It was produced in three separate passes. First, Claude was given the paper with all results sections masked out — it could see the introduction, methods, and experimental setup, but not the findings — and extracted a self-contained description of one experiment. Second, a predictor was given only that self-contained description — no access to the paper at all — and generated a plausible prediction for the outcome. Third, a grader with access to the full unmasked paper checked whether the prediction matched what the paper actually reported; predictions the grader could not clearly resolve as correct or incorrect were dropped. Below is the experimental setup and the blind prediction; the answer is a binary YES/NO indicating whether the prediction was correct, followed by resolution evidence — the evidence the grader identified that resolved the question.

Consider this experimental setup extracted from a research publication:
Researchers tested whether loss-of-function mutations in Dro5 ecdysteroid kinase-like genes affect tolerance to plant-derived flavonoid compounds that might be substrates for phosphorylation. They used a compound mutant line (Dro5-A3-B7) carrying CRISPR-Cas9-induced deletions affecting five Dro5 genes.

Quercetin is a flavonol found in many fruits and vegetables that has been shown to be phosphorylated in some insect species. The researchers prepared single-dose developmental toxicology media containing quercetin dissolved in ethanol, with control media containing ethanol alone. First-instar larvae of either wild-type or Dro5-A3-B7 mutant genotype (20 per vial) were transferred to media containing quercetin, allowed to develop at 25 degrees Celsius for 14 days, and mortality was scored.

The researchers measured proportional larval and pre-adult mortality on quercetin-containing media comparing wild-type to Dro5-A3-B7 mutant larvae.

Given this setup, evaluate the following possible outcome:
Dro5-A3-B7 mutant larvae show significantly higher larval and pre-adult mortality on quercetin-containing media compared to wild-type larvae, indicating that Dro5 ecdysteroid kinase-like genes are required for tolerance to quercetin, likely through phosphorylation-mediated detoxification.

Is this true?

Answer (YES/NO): NO